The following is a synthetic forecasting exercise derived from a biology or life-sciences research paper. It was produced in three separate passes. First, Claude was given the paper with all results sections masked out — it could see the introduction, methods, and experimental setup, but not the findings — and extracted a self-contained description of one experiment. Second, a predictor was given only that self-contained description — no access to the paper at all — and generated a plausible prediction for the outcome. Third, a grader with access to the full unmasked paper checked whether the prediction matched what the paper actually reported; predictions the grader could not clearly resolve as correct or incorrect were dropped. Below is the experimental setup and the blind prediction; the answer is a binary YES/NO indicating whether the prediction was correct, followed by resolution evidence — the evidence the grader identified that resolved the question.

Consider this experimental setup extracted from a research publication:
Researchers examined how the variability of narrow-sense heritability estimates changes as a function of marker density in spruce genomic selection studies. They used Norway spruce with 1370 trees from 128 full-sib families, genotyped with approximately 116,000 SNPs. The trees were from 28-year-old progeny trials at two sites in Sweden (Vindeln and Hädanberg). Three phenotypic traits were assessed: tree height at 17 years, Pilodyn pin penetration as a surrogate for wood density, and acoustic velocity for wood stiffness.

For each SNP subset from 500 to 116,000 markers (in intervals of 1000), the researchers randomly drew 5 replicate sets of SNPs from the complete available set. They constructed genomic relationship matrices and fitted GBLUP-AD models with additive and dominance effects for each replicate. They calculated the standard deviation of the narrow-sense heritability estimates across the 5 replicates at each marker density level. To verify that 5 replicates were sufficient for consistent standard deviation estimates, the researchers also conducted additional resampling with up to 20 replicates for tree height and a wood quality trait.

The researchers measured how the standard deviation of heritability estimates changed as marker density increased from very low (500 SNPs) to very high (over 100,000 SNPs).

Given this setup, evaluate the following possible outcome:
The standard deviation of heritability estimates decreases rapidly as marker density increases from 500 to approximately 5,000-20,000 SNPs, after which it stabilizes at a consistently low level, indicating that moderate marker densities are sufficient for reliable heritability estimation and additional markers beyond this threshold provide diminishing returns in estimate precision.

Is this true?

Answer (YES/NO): NO